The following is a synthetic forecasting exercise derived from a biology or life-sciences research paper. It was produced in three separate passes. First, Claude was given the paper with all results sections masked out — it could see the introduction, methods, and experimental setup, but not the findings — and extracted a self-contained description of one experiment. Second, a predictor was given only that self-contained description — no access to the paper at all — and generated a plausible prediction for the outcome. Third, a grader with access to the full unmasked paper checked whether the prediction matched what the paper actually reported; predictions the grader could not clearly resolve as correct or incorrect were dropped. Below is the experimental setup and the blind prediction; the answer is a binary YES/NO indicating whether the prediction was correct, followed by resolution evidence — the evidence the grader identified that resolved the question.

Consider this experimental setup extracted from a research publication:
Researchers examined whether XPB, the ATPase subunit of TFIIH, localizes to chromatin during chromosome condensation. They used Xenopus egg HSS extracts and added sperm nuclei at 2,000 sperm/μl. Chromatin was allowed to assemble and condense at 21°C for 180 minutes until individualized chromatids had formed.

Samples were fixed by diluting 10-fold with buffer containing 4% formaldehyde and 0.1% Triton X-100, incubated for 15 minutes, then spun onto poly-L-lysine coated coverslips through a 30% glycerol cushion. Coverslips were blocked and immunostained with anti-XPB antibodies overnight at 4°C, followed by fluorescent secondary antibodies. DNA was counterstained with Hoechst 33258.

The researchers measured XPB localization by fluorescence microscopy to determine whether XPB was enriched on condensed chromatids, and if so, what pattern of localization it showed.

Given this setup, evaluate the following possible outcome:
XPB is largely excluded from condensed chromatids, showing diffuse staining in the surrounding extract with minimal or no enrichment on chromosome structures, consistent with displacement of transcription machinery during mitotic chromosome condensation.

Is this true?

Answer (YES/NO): NO